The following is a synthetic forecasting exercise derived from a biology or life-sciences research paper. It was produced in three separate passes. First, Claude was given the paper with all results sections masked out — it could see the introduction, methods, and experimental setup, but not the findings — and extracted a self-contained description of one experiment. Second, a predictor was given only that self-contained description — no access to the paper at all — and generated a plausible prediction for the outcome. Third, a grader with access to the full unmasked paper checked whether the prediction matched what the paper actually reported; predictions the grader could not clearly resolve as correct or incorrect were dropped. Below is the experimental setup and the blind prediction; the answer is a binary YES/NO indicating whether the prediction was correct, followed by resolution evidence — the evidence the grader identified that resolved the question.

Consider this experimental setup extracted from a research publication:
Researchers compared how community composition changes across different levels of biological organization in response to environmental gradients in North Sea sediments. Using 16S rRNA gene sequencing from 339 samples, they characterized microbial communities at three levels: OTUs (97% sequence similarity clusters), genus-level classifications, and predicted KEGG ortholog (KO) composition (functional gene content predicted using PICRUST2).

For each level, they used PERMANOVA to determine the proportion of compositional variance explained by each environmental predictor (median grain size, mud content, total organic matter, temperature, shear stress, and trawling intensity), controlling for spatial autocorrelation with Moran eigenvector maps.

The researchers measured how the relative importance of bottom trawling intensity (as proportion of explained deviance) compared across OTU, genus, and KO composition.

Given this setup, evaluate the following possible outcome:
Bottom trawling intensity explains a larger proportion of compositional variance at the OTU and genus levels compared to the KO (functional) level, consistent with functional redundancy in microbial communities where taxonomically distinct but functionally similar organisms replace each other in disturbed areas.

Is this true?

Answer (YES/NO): YES